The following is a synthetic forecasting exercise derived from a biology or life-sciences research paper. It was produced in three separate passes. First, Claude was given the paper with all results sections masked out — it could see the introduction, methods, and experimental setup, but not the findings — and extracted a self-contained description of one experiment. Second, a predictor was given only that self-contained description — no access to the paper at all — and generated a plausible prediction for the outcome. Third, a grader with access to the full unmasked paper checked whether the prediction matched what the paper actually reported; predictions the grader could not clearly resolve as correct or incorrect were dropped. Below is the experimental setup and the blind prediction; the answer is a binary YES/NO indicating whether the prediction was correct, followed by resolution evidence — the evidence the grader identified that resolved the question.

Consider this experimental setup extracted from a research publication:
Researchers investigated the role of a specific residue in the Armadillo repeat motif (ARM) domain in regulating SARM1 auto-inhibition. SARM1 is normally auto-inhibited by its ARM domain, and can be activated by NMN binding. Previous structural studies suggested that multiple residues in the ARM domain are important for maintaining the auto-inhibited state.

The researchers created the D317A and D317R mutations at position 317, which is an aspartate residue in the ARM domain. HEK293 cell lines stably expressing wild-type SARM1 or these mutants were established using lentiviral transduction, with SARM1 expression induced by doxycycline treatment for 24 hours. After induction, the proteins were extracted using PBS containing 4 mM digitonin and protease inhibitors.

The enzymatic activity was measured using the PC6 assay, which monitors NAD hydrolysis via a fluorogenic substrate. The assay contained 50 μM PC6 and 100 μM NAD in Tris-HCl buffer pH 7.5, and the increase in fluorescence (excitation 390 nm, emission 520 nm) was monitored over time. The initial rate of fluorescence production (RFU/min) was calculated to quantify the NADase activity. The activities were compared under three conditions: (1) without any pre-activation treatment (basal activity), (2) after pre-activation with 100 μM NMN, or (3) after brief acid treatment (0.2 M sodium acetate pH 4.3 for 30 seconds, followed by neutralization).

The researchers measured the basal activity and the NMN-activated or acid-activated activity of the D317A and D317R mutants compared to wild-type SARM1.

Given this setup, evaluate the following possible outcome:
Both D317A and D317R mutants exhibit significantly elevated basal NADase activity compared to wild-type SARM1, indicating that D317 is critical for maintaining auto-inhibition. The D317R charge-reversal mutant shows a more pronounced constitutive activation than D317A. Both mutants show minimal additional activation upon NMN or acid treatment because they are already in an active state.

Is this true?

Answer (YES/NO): NO